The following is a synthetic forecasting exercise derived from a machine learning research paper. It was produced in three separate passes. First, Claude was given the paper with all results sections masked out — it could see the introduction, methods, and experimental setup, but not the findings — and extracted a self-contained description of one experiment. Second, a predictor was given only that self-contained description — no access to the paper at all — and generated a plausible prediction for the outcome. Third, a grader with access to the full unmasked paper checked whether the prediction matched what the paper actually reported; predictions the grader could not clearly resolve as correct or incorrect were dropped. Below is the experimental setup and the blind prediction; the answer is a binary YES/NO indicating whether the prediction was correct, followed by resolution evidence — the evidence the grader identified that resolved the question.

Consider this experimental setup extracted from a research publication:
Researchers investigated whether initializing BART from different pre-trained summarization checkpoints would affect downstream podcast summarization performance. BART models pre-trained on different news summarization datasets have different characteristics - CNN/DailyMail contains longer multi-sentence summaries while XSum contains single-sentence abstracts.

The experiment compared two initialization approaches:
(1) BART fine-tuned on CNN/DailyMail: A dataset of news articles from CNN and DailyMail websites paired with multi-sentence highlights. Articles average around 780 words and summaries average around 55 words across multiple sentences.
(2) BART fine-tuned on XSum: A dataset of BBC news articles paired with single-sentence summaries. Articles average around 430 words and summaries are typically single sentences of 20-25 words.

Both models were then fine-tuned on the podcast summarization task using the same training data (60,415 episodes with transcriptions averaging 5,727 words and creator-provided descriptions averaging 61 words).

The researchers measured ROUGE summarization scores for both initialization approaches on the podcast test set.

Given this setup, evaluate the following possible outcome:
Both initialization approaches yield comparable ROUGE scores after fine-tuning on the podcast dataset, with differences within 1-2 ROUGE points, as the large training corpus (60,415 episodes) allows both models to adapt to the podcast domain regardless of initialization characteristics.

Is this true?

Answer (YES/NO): NO